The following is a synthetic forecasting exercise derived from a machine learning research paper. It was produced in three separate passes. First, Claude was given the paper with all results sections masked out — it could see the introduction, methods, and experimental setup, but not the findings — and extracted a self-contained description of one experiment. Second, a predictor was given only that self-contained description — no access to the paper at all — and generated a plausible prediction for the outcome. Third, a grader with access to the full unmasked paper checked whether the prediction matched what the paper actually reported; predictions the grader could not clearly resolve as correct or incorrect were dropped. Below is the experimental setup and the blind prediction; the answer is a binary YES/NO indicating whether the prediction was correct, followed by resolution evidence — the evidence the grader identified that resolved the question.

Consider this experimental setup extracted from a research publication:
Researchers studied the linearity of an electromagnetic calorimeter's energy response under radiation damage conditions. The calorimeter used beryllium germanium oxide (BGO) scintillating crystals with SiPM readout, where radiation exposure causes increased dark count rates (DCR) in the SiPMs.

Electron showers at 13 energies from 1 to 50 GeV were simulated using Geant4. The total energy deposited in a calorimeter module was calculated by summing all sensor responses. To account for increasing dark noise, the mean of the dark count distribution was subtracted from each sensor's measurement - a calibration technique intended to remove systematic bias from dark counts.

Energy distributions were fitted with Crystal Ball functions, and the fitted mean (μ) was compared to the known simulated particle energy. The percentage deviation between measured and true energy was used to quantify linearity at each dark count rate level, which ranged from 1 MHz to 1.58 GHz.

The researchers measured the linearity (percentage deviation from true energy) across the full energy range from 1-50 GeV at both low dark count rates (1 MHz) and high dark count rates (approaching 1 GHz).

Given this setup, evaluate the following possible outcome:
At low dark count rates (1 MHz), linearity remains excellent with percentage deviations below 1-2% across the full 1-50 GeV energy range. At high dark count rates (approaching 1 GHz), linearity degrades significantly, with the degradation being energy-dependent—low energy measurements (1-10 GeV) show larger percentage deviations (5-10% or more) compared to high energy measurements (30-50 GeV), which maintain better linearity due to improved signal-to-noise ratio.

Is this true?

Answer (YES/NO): NO